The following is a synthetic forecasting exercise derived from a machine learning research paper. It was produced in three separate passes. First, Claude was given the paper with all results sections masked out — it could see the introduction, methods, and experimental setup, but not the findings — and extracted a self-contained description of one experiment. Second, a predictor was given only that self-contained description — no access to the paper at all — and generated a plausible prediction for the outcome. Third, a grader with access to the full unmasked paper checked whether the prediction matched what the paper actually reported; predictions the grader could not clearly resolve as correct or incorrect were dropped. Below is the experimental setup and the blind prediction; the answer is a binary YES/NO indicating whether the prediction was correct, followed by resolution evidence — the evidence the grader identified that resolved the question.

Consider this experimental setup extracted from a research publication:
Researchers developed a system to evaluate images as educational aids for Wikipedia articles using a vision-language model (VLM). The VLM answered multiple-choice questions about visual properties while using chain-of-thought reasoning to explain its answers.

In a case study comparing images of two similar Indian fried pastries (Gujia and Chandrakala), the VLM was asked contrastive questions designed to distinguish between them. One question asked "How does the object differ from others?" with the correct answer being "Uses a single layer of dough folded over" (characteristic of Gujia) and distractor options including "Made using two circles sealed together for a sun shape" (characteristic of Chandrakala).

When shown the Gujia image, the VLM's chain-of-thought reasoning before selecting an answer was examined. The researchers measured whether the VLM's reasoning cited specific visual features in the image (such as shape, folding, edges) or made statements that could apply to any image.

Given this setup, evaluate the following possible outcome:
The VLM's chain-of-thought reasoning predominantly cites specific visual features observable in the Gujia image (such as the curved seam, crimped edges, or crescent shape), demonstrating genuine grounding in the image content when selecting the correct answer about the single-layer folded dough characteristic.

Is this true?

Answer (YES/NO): YES